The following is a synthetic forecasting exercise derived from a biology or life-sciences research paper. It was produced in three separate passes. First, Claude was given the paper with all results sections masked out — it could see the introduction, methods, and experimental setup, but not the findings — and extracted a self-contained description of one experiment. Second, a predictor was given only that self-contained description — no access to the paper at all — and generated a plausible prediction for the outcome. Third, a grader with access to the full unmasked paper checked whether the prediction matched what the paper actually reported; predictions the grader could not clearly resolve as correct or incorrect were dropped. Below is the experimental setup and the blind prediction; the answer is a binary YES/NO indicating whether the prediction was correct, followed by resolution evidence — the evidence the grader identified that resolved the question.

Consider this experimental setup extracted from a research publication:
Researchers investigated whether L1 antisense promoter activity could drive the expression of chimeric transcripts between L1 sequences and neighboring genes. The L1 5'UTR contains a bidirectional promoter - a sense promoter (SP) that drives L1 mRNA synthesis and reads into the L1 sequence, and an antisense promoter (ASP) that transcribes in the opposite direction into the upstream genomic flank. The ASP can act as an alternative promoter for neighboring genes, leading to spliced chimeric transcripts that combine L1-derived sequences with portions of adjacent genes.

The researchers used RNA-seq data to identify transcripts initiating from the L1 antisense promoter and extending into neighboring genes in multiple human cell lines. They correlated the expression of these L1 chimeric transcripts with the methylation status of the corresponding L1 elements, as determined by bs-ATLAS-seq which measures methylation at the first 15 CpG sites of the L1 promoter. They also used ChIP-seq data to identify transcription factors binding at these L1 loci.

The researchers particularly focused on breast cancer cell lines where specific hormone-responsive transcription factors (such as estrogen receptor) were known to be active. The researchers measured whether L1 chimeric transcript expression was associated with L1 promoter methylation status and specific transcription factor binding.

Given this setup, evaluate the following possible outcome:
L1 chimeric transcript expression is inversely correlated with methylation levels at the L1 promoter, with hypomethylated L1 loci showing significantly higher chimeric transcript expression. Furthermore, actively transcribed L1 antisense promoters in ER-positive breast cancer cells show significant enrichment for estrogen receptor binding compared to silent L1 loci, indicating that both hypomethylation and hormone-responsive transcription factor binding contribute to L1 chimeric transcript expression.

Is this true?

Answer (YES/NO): YES